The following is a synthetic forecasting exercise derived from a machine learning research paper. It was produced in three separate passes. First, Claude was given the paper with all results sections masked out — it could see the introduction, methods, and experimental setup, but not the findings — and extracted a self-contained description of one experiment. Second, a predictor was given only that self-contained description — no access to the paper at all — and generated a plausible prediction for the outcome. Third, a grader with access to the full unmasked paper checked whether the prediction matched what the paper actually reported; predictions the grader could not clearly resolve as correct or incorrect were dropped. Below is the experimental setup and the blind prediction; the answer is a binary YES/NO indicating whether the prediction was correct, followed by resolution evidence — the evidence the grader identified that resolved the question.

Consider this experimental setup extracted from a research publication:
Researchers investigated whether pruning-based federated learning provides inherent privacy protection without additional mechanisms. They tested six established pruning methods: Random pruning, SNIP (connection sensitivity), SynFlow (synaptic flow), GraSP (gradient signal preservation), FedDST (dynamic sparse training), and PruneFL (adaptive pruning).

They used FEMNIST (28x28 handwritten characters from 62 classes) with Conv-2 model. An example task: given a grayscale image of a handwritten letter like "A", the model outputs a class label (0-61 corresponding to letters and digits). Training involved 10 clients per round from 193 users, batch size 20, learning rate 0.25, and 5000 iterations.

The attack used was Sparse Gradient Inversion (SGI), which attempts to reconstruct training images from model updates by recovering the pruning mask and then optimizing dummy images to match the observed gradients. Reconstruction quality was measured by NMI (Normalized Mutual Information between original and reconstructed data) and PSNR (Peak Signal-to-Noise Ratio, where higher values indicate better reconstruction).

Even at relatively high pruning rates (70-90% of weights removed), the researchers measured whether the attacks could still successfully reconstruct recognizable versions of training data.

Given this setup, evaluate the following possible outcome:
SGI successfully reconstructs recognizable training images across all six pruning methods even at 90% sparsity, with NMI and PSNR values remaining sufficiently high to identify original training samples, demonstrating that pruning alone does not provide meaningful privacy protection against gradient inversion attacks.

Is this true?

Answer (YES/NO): YES